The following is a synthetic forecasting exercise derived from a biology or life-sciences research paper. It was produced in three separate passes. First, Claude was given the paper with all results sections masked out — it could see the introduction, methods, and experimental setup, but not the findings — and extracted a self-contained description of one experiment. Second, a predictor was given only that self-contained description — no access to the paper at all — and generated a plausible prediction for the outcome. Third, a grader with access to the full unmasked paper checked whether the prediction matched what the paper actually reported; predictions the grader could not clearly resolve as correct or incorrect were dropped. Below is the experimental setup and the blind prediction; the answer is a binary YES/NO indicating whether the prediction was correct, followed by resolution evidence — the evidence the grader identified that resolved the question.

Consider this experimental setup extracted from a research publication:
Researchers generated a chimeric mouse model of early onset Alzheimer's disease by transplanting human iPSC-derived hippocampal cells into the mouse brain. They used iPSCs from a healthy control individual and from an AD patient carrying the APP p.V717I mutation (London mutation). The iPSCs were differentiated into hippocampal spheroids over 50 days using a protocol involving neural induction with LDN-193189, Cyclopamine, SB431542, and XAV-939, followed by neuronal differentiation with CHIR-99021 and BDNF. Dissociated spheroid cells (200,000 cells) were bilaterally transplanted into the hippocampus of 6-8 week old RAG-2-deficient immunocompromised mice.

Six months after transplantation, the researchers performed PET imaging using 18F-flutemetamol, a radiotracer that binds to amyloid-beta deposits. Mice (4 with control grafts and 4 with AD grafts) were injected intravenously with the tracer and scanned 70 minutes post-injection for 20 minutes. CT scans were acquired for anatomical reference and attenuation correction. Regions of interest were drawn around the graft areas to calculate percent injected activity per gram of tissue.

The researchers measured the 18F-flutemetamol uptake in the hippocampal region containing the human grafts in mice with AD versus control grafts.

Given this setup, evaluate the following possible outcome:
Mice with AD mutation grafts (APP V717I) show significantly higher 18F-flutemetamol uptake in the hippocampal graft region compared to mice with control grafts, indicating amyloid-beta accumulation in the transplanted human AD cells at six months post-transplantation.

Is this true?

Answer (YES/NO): NO